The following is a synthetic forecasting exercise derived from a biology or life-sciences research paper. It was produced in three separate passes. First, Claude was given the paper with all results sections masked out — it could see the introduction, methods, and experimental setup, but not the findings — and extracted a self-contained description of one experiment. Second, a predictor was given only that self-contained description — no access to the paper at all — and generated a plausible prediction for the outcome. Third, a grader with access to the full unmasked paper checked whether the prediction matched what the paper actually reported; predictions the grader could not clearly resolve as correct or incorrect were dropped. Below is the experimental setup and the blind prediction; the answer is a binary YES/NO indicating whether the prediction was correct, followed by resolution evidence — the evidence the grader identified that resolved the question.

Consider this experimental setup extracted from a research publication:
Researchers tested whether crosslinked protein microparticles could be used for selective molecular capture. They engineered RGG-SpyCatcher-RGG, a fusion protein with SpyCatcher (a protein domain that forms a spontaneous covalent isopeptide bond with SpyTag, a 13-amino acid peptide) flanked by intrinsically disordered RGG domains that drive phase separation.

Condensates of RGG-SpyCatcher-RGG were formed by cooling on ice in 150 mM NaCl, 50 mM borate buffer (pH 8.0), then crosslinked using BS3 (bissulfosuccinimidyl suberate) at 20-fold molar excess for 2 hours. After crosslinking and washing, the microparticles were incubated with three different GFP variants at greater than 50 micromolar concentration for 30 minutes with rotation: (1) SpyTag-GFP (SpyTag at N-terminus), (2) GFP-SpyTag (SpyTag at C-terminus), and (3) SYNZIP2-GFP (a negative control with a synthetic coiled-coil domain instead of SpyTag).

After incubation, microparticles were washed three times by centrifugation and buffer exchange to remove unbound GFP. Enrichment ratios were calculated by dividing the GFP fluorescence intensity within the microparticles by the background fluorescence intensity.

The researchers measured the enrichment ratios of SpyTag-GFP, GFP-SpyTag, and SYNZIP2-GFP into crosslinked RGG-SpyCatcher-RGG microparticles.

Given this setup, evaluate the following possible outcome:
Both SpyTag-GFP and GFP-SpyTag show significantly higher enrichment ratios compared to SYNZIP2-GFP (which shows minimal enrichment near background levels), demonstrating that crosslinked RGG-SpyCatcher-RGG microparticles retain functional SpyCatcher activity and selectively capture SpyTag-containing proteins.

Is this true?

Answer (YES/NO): YES